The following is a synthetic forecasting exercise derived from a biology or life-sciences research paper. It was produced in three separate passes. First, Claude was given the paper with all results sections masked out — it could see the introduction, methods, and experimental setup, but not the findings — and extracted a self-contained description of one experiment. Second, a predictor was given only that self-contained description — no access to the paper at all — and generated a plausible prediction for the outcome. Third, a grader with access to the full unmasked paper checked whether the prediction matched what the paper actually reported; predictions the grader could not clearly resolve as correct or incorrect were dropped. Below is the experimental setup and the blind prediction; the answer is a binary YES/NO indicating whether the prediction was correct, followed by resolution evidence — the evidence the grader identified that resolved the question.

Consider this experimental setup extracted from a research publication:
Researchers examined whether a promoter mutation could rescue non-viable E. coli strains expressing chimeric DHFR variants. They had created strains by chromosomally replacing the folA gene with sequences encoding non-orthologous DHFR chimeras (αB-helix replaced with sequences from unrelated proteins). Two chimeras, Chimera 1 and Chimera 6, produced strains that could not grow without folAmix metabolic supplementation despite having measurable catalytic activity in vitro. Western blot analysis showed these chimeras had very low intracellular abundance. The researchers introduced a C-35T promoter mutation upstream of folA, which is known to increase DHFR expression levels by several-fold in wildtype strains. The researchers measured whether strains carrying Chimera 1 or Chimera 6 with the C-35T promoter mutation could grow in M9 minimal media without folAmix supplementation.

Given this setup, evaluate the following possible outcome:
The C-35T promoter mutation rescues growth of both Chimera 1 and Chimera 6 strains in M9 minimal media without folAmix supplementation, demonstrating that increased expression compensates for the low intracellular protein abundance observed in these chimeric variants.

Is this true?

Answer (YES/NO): YES